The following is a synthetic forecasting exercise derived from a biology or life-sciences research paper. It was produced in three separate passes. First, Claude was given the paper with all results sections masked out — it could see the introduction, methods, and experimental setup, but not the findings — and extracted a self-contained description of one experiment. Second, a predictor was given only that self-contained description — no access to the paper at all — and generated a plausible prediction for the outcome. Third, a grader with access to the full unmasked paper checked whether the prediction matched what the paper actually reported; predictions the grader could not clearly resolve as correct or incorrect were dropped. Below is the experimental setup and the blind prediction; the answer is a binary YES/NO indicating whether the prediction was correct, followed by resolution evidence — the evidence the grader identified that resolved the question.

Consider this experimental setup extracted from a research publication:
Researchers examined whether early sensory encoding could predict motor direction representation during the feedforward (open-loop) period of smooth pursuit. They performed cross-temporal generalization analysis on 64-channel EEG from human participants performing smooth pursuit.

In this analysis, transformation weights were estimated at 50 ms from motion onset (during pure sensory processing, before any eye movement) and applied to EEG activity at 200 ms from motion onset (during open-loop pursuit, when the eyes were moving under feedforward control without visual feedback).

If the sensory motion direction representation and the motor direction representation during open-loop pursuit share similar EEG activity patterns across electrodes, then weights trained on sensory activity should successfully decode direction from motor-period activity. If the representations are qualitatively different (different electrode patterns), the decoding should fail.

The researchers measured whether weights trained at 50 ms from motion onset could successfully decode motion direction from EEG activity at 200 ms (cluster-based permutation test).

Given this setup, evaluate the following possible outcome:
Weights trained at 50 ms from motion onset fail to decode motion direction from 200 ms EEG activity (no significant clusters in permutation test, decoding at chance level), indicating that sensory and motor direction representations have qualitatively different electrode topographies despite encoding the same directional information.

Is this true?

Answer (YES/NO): NO